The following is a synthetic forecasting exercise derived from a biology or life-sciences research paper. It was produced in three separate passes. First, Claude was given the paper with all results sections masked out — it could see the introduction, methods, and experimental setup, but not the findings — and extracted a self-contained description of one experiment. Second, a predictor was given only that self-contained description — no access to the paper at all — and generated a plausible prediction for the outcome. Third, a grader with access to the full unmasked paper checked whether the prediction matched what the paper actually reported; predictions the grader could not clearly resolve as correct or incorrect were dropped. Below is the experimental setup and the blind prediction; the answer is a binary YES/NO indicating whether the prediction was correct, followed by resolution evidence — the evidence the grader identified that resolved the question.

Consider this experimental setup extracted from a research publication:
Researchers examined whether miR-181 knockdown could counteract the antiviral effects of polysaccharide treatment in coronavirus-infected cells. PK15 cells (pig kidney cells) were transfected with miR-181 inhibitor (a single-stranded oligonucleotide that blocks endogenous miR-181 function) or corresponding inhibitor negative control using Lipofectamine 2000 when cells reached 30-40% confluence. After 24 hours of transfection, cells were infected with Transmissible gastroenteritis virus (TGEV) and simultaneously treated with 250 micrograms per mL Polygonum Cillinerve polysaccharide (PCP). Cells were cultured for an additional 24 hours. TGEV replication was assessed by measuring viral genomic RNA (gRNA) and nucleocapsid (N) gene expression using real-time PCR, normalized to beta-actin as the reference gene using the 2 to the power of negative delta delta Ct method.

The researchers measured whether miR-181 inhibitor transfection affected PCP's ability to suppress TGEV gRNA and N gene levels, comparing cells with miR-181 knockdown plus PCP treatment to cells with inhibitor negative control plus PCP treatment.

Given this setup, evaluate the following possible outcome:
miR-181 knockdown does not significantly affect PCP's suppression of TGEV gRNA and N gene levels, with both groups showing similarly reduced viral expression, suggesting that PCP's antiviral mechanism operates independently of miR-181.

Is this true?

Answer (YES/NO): NO